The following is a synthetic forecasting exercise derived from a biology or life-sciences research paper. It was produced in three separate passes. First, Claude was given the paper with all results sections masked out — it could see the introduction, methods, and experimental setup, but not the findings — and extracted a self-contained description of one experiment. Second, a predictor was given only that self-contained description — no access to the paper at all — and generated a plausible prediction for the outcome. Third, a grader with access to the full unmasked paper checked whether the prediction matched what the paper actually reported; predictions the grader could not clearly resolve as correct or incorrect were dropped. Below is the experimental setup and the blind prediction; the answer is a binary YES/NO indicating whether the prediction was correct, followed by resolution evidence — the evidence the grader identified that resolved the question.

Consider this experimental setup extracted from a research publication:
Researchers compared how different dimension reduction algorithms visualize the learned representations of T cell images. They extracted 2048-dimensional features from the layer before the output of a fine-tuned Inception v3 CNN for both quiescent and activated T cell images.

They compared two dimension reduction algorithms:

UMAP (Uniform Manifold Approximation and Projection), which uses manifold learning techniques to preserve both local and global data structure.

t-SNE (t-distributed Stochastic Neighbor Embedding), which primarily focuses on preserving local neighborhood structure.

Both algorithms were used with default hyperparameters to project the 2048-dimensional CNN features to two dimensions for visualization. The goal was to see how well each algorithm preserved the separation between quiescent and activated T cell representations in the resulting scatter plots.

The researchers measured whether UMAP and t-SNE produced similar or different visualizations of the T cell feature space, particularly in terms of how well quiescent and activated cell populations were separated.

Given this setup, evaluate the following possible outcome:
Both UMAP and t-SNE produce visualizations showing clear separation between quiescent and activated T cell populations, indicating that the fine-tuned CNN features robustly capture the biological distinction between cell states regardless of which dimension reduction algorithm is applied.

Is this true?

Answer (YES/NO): YES